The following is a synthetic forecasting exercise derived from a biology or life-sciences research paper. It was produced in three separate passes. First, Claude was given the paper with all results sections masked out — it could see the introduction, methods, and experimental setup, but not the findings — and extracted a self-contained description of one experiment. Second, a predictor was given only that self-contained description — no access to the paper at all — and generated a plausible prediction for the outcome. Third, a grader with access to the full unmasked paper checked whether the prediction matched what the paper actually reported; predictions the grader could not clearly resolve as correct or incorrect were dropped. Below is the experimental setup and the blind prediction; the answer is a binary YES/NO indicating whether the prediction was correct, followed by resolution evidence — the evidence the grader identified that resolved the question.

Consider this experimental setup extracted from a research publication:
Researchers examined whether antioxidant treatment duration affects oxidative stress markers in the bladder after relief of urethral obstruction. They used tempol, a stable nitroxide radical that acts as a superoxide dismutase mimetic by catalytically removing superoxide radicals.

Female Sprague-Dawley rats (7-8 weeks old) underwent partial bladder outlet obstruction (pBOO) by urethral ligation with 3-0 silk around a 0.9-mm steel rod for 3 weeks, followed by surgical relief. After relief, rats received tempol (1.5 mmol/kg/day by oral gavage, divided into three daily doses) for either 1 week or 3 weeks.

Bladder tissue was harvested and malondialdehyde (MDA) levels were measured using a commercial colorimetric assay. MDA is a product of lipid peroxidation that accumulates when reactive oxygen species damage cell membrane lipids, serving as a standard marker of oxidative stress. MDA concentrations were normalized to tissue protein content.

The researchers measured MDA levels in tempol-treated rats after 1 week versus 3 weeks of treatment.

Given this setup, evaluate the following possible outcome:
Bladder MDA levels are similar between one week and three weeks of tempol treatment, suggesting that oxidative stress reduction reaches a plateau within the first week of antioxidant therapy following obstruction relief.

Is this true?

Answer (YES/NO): NO